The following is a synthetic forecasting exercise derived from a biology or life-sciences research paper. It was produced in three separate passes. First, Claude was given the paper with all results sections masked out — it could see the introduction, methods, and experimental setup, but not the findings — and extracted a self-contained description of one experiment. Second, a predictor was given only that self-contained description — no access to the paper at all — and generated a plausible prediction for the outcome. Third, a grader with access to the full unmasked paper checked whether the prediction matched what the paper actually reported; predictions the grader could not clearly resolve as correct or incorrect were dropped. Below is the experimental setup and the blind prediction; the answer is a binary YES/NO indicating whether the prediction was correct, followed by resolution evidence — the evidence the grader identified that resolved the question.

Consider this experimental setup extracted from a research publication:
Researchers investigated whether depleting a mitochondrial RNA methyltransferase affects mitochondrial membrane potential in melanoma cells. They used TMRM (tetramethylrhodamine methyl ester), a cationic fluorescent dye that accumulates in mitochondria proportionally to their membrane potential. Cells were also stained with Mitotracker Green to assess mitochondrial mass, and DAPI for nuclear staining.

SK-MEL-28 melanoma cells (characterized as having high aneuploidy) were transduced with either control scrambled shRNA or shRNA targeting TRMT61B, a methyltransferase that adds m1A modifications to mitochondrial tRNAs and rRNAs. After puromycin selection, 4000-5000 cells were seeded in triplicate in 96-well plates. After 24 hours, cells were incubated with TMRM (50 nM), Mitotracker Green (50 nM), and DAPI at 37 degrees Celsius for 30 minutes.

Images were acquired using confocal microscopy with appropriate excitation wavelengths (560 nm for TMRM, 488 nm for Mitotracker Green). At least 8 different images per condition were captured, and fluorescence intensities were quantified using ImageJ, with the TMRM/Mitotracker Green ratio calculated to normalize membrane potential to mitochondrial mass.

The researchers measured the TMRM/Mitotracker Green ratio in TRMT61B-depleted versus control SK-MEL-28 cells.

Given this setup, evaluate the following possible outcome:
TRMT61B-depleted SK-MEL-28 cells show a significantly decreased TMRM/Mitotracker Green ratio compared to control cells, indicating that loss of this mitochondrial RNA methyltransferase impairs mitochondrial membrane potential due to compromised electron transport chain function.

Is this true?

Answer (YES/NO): YES